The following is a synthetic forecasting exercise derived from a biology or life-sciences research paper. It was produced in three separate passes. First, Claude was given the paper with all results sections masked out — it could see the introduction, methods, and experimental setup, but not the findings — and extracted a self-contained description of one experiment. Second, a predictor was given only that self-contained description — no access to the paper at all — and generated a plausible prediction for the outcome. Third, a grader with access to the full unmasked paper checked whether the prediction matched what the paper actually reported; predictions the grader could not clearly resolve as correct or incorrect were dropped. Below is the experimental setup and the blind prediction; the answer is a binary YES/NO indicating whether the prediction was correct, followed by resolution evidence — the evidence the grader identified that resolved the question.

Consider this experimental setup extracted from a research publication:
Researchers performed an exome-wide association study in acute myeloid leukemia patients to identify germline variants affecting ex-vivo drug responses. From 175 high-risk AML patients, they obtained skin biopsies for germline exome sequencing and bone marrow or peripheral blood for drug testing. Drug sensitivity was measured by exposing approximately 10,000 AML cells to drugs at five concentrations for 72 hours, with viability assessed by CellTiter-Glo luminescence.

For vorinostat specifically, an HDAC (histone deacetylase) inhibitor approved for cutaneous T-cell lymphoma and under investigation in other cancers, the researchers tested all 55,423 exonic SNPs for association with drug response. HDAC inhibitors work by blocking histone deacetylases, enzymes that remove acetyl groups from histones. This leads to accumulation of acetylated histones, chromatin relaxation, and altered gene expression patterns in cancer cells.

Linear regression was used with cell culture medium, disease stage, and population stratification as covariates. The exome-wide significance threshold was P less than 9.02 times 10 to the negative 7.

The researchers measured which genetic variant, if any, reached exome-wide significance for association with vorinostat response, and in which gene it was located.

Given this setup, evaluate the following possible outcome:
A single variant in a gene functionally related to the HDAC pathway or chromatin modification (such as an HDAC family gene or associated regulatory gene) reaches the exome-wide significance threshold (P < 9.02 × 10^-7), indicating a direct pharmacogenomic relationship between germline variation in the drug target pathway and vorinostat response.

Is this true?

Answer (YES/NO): NO